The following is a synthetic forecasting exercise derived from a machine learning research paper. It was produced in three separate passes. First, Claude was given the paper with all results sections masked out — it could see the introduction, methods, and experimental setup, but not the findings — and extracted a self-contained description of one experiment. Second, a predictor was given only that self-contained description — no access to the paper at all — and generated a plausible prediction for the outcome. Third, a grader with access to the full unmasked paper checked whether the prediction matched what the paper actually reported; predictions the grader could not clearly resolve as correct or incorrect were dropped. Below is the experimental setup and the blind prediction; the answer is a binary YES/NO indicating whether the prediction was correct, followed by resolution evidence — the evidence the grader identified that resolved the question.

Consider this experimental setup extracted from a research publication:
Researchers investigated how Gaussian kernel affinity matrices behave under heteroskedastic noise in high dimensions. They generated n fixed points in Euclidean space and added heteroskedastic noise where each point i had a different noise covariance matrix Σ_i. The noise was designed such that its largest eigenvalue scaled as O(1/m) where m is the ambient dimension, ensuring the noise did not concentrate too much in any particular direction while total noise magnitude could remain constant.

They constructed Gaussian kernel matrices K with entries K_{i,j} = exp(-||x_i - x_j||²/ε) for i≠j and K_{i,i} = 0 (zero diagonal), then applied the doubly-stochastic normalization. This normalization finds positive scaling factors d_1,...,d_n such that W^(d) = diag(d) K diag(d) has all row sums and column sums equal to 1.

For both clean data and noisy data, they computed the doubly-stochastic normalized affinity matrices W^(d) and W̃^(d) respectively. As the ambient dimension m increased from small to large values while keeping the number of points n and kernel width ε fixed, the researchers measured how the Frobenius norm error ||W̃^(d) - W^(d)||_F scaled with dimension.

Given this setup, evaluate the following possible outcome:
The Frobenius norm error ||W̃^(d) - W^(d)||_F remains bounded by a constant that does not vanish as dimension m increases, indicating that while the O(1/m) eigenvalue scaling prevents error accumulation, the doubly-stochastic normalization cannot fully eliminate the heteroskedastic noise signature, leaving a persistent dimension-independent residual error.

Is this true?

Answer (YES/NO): NO